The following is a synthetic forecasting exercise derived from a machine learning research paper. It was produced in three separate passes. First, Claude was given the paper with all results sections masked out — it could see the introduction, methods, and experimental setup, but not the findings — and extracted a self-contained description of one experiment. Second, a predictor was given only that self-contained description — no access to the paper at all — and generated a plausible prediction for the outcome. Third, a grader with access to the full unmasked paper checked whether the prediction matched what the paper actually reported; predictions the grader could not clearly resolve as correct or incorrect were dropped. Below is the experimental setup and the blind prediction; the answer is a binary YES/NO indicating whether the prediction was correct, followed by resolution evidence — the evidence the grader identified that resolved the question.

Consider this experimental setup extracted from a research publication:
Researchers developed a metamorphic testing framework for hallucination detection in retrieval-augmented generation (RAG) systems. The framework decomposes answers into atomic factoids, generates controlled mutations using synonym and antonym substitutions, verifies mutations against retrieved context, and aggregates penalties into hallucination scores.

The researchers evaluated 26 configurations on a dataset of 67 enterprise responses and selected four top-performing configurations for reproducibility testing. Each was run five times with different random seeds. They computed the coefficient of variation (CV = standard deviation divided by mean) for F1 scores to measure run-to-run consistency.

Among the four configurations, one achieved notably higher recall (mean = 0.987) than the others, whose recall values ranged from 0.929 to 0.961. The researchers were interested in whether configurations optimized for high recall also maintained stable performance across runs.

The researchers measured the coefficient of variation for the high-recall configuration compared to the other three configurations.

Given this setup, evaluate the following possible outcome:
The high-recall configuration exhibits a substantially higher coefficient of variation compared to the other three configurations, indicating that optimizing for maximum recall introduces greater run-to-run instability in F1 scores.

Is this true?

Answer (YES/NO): NO